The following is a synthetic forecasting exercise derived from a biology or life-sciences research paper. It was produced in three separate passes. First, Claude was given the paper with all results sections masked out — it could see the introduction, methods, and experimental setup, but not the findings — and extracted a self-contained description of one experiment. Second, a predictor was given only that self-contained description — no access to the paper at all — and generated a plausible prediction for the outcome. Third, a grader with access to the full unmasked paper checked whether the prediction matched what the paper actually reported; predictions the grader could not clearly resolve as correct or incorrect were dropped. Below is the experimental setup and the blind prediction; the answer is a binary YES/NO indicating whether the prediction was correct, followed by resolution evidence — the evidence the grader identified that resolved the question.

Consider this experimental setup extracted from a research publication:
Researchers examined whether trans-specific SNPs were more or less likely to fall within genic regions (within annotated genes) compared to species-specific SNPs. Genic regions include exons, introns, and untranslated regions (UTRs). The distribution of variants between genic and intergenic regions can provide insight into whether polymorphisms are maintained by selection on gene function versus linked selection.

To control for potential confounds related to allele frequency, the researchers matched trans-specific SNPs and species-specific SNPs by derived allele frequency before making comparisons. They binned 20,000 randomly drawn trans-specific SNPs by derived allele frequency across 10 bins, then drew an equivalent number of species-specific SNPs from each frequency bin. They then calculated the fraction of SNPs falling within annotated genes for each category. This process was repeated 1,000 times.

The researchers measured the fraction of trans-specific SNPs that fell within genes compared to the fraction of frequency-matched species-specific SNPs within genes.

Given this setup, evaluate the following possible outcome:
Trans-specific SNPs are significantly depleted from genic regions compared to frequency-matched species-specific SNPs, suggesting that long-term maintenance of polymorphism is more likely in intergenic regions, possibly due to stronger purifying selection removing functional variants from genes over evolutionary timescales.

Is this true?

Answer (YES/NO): NO